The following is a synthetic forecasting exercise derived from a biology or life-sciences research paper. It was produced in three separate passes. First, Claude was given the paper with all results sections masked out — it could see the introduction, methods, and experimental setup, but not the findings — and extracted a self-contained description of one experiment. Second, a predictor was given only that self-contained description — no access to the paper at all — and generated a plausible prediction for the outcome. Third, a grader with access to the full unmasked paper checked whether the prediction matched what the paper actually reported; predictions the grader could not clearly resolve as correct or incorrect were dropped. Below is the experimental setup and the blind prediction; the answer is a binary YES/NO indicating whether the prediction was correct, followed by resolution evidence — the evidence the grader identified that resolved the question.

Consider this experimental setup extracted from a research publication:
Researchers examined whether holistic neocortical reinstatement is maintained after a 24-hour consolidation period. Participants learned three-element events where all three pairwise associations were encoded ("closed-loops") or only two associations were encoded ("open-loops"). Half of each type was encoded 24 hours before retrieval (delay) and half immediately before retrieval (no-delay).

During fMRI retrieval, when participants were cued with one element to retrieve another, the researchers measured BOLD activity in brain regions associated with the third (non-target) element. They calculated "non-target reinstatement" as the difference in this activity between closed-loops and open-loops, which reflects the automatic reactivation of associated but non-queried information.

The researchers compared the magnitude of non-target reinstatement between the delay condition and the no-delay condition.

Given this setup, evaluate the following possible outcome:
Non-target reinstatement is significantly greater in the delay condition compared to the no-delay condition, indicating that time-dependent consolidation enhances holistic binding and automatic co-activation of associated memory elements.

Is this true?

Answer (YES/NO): NO